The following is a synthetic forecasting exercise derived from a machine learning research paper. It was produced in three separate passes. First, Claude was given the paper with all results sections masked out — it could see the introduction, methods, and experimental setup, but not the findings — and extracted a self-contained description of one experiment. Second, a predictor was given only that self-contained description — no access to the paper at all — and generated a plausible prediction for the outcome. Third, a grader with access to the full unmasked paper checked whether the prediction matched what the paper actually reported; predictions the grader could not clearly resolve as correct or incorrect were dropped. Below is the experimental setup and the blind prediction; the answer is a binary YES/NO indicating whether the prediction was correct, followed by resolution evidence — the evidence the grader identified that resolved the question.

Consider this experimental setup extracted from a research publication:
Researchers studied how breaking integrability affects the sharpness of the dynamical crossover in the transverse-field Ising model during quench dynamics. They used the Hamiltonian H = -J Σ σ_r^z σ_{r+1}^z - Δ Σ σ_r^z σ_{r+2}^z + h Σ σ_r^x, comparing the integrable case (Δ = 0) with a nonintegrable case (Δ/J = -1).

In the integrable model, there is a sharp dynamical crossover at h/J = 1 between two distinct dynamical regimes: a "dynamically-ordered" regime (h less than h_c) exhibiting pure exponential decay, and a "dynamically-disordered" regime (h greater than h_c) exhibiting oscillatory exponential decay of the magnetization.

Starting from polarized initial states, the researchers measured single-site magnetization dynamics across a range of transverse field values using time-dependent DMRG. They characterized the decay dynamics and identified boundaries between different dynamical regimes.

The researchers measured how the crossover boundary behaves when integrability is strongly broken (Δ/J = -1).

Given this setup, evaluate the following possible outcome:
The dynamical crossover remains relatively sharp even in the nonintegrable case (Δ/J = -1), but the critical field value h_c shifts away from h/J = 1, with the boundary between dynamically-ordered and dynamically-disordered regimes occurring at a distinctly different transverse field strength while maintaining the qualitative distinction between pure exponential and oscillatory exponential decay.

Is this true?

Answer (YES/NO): NO